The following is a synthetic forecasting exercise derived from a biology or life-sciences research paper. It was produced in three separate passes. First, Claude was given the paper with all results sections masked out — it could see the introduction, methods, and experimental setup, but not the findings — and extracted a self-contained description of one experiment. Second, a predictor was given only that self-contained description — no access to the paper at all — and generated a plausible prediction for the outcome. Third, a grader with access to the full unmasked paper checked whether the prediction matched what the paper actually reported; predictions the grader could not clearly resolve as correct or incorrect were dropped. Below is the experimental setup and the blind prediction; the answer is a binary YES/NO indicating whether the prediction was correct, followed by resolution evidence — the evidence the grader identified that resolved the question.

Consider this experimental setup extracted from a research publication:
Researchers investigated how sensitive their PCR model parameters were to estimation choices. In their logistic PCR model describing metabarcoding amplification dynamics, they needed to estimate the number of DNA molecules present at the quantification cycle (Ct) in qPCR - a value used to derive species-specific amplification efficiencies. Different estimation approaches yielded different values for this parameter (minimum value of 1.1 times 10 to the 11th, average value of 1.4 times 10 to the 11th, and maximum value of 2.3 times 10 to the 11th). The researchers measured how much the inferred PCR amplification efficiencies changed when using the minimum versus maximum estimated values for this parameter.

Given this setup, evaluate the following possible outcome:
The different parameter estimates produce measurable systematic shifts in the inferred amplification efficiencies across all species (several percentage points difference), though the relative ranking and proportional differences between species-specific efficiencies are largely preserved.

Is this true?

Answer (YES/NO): YES